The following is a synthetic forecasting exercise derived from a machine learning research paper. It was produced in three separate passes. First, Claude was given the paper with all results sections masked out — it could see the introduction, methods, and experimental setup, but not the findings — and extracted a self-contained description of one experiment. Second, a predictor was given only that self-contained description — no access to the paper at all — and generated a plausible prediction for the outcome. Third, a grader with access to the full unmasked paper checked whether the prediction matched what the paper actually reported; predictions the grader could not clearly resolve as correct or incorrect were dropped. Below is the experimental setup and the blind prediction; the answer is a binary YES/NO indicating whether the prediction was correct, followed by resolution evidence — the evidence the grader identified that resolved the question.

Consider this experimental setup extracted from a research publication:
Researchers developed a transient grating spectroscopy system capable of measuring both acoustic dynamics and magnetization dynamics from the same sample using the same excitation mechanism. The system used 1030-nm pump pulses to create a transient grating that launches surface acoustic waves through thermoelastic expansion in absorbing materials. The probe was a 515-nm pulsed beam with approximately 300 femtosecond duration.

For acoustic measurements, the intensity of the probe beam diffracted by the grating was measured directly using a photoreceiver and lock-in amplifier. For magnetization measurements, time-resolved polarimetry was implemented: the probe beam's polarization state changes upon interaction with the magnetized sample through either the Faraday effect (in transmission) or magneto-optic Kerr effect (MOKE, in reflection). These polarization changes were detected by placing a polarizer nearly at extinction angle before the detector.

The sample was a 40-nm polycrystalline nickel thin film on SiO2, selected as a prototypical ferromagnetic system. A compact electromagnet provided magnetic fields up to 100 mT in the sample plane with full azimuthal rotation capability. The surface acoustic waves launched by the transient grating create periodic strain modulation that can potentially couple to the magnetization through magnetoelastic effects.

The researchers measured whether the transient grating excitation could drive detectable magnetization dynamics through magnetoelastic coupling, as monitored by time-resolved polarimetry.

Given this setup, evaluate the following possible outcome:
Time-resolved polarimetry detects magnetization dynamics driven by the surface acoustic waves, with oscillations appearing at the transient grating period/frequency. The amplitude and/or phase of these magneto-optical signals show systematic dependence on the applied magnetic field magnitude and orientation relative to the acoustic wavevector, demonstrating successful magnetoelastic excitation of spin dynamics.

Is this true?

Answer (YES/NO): YES